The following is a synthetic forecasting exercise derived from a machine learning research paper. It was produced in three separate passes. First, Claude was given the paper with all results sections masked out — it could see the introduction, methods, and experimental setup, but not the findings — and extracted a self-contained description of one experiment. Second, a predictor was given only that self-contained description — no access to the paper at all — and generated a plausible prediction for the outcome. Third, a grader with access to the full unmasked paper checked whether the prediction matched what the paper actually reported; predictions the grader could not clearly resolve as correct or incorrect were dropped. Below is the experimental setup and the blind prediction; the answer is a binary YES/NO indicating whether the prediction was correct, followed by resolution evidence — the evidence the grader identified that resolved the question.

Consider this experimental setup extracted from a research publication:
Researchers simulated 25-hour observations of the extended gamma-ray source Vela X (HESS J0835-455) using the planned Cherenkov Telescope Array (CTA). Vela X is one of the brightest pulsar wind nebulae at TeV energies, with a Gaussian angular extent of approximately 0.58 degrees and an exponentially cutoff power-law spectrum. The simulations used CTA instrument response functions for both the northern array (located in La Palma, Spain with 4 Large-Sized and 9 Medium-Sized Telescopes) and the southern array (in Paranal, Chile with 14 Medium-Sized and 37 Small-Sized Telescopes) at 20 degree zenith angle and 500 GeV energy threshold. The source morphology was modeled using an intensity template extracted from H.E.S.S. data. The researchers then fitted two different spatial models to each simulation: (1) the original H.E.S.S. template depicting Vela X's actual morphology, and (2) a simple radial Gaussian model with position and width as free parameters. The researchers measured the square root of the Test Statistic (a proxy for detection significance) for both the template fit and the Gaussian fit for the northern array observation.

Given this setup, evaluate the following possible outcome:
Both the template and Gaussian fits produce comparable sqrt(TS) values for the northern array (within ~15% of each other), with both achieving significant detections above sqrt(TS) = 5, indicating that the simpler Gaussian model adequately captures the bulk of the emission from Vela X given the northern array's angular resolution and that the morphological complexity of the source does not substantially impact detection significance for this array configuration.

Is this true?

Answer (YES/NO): NO